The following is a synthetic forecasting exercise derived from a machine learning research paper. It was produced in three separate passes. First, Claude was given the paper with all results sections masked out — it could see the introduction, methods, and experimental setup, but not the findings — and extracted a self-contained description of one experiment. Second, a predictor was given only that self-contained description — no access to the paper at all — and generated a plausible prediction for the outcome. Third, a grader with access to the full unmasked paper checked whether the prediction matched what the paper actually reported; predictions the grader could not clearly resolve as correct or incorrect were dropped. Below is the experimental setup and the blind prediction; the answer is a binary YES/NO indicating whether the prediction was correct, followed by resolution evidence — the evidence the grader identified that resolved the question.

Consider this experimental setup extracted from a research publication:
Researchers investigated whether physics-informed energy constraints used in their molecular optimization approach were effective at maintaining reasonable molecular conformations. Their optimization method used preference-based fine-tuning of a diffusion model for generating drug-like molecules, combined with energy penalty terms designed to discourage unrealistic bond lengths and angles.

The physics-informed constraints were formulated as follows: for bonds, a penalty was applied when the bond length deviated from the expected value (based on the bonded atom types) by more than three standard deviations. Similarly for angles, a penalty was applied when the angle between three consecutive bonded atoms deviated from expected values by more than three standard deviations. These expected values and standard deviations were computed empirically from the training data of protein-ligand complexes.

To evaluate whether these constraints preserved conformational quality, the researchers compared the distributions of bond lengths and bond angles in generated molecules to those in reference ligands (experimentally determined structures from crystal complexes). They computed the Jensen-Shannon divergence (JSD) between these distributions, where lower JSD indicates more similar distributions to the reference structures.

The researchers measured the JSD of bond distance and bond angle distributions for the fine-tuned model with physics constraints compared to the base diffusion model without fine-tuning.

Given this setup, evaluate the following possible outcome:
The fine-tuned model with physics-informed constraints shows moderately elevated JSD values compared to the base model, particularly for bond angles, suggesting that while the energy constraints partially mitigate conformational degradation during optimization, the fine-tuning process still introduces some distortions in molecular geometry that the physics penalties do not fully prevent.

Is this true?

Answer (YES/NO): NO